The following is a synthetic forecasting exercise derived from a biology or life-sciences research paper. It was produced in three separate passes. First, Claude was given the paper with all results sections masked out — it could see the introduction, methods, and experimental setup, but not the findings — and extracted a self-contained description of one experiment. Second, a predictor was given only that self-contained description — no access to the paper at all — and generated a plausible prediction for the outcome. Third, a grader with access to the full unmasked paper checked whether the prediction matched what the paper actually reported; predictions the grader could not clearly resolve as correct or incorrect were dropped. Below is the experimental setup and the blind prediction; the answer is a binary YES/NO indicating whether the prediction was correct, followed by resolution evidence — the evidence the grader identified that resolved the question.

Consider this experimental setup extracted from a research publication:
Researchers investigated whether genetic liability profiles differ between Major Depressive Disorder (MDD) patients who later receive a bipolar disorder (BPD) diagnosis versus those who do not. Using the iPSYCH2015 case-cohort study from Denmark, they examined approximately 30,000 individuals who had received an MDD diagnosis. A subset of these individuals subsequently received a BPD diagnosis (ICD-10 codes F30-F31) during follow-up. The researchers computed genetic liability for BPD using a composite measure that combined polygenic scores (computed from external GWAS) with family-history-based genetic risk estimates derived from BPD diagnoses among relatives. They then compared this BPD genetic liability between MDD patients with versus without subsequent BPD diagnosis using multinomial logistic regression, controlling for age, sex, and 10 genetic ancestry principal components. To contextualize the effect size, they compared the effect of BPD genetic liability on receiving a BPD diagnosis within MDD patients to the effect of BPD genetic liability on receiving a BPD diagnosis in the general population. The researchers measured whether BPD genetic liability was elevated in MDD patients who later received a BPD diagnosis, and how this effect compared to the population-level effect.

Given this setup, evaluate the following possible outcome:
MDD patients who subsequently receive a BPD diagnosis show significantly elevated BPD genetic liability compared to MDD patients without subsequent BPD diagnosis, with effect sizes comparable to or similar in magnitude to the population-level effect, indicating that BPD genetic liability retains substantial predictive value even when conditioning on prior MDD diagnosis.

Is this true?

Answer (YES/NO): YES